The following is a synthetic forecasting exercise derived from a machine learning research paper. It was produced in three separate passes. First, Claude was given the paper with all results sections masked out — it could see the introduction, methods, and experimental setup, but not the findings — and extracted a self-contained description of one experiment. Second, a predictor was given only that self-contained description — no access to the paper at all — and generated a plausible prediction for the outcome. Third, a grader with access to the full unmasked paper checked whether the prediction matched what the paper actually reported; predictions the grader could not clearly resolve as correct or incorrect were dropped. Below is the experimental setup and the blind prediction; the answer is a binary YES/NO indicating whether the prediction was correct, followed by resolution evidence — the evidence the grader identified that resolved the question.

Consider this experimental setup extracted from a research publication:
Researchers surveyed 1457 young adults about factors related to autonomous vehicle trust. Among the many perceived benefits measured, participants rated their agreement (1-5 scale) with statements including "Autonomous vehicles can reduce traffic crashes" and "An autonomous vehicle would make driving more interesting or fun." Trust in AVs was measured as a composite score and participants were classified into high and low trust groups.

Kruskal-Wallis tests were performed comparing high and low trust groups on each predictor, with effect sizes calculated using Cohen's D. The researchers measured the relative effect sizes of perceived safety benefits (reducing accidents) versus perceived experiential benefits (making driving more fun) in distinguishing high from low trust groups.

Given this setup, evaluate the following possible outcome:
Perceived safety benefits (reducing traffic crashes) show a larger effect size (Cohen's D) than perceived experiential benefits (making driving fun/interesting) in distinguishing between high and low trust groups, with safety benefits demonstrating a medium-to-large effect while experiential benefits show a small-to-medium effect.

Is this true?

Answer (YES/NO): NO